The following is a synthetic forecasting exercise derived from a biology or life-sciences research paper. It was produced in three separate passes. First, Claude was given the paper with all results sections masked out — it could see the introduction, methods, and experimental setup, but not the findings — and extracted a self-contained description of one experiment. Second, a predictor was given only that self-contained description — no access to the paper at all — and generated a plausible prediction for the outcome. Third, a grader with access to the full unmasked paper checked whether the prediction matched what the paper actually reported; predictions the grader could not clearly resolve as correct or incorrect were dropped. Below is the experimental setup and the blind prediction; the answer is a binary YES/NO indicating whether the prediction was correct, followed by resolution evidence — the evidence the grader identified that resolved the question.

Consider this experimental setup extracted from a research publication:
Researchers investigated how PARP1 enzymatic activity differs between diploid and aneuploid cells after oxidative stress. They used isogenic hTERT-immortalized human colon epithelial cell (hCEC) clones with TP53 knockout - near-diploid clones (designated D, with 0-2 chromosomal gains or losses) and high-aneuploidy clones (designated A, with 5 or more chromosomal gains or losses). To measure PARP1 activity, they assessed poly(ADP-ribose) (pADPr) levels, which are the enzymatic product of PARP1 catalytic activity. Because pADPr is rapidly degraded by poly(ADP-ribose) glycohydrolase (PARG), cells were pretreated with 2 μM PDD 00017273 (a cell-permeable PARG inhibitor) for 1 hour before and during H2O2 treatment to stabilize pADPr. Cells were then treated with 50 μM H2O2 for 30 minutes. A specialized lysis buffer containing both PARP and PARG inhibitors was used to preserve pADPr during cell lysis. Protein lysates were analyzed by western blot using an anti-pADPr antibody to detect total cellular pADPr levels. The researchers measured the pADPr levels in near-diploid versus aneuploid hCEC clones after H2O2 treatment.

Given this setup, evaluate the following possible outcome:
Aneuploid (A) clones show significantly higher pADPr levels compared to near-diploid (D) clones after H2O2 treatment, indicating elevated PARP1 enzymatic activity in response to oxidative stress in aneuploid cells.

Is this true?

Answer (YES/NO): NO